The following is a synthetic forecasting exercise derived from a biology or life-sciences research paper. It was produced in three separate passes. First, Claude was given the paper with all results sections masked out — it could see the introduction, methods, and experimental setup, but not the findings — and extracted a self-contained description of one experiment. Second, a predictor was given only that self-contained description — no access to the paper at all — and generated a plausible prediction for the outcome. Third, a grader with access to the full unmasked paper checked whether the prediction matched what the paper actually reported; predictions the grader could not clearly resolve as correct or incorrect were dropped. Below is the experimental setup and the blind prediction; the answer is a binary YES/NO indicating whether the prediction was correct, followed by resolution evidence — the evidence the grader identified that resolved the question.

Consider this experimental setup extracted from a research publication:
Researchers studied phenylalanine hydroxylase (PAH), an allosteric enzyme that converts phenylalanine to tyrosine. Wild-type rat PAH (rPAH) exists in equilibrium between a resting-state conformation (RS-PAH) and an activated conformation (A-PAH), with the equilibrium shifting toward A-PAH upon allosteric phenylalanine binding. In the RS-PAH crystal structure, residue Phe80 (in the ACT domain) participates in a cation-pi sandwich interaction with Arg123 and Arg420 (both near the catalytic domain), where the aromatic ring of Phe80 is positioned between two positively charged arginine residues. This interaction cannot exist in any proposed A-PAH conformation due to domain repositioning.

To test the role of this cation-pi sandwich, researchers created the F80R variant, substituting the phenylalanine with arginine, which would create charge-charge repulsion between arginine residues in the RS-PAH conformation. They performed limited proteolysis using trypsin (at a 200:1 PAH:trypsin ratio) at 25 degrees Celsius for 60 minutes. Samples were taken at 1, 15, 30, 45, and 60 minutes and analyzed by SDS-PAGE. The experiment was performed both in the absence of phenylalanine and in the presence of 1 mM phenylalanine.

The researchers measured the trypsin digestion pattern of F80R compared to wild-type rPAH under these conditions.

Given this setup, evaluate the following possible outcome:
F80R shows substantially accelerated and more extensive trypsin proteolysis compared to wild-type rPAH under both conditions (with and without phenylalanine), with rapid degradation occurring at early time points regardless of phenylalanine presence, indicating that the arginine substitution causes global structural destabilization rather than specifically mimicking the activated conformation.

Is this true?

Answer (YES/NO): NO